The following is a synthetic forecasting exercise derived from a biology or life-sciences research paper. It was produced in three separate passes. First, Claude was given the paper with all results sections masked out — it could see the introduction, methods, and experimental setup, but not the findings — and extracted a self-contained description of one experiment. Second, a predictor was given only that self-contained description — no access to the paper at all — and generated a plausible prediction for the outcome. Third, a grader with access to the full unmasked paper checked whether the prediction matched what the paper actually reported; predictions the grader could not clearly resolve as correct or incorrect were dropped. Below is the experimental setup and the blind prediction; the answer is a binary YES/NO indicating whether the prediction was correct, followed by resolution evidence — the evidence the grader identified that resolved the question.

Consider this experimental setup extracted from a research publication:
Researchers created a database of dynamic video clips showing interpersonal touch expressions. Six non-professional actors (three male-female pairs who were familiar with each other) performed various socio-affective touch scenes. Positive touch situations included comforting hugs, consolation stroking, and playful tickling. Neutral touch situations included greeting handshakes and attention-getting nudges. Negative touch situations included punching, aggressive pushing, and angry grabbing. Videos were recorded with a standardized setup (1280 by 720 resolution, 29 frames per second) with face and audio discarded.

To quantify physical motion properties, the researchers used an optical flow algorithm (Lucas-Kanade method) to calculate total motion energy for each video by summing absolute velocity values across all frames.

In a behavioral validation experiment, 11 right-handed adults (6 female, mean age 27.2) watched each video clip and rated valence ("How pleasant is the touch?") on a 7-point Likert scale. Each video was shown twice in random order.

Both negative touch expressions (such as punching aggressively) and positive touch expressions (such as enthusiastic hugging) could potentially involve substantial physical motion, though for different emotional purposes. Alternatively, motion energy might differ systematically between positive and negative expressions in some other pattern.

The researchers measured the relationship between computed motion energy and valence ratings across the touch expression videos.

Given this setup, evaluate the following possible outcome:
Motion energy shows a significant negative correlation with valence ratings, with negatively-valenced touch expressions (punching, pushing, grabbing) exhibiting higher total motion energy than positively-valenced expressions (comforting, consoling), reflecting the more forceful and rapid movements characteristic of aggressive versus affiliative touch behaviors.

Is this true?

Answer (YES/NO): YES